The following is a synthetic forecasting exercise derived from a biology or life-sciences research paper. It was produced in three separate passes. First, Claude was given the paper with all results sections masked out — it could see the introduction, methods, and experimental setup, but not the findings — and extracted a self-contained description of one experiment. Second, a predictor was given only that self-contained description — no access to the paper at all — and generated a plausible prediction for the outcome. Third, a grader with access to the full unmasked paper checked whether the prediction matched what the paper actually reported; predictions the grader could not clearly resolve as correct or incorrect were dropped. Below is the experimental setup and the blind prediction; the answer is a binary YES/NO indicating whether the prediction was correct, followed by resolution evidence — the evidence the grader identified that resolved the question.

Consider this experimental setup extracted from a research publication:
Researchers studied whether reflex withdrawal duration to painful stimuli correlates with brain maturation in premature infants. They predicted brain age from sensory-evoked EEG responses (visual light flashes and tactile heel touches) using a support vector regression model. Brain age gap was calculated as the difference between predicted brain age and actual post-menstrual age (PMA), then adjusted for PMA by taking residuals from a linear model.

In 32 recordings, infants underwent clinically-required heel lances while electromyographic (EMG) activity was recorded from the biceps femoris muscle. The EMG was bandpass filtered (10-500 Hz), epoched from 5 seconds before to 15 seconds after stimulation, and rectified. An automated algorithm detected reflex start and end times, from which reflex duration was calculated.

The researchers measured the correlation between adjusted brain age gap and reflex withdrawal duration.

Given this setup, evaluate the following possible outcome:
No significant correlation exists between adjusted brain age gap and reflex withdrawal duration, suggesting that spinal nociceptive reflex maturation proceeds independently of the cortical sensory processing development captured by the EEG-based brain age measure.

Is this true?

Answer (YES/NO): NO